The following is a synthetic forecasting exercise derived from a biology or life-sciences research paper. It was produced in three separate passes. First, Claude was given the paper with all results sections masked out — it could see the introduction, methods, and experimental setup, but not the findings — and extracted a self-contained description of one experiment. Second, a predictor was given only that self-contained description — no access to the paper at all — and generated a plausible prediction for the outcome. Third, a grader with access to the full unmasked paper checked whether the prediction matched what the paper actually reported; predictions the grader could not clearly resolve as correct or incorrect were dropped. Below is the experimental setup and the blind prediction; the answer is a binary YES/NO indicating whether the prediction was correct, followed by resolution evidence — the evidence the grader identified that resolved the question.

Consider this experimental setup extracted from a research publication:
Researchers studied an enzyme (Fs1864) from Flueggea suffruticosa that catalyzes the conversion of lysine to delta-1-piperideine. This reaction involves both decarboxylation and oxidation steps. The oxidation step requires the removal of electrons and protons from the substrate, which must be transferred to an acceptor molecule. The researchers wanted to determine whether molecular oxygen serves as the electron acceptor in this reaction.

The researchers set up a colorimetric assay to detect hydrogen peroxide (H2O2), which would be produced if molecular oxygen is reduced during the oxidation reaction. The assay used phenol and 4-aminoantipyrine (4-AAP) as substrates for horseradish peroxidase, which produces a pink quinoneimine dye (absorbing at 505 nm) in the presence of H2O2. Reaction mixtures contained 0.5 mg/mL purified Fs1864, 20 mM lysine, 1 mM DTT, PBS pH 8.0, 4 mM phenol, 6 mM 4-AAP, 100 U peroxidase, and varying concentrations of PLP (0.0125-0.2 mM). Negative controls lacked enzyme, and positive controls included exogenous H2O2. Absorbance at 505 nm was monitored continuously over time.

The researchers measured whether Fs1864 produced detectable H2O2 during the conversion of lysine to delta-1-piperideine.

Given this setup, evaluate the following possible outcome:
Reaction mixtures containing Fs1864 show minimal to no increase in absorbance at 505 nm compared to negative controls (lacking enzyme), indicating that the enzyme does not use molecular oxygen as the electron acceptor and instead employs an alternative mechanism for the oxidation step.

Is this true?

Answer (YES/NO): NO